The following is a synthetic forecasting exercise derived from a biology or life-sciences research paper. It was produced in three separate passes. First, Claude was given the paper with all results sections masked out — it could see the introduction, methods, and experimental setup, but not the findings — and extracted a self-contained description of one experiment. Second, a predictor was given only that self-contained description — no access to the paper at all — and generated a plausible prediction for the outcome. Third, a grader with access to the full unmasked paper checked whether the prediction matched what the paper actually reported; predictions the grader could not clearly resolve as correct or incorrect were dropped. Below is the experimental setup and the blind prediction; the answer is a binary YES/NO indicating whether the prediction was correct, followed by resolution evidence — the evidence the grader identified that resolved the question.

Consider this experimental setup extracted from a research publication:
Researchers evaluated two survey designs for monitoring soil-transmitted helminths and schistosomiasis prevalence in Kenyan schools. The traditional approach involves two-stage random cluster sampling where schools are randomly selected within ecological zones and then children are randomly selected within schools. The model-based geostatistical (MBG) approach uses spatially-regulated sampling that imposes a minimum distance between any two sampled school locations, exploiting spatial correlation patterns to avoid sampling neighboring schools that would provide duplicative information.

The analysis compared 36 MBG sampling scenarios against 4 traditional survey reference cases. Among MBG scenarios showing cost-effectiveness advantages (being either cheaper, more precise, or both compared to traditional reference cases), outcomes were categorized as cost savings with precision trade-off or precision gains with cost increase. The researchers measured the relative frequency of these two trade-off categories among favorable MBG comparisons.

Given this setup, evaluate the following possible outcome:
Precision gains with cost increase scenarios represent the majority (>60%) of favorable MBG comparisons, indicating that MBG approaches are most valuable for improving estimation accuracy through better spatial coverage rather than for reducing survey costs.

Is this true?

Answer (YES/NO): NO